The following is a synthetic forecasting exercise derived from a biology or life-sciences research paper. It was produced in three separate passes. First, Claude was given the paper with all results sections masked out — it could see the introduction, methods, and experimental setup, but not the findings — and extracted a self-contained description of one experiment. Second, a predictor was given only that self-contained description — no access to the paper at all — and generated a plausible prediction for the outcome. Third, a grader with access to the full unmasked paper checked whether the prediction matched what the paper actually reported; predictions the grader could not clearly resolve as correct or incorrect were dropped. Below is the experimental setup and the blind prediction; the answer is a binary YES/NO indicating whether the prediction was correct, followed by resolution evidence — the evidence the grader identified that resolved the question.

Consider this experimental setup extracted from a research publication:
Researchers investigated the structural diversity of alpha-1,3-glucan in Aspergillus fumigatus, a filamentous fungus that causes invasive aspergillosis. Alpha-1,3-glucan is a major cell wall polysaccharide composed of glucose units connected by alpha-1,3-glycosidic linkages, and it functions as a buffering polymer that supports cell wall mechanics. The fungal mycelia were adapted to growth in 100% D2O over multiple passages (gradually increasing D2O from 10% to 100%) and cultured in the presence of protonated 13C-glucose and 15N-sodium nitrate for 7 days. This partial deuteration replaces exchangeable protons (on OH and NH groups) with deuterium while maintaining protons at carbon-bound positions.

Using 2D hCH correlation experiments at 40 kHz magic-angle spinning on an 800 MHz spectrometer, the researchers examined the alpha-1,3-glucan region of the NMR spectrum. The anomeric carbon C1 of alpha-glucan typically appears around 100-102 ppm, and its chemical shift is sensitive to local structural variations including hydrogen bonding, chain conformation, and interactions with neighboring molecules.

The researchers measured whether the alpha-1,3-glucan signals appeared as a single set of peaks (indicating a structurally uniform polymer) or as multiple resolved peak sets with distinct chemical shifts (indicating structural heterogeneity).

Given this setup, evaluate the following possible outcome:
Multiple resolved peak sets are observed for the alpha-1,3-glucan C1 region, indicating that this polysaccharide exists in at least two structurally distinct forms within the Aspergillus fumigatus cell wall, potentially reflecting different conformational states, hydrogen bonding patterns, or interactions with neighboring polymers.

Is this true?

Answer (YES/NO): YES